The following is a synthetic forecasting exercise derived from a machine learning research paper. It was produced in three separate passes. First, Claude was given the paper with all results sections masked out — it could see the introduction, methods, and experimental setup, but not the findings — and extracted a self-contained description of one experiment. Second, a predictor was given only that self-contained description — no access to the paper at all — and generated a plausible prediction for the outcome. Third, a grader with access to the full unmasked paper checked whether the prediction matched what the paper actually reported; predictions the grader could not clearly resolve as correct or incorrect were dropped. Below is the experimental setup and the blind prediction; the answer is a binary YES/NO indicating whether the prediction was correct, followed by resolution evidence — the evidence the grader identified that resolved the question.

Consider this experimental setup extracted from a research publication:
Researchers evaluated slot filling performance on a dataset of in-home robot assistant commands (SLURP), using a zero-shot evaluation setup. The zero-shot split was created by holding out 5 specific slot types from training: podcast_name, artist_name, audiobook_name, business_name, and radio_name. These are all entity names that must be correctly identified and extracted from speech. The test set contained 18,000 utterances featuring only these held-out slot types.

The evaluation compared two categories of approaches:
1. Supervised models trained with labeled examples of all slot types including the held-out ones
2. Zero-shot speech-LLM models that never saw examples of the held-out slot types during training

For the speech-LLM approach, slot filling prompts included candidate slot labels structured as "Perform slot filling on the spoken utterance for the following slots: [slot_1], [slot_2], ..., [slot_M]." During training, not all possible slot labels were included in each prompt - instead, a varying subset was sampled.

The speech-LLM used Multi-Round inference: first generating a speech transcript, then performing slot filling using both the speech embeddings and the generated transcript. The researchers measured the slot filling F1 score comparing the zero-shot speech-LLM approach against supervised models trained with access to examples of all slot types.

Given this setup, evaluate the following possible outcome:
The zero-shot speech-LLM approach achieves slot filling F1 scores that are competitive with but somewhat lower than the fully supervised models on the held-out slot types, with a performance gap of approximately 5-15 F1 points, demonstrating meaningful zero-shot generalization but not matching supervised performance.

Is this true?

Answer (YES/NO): YES